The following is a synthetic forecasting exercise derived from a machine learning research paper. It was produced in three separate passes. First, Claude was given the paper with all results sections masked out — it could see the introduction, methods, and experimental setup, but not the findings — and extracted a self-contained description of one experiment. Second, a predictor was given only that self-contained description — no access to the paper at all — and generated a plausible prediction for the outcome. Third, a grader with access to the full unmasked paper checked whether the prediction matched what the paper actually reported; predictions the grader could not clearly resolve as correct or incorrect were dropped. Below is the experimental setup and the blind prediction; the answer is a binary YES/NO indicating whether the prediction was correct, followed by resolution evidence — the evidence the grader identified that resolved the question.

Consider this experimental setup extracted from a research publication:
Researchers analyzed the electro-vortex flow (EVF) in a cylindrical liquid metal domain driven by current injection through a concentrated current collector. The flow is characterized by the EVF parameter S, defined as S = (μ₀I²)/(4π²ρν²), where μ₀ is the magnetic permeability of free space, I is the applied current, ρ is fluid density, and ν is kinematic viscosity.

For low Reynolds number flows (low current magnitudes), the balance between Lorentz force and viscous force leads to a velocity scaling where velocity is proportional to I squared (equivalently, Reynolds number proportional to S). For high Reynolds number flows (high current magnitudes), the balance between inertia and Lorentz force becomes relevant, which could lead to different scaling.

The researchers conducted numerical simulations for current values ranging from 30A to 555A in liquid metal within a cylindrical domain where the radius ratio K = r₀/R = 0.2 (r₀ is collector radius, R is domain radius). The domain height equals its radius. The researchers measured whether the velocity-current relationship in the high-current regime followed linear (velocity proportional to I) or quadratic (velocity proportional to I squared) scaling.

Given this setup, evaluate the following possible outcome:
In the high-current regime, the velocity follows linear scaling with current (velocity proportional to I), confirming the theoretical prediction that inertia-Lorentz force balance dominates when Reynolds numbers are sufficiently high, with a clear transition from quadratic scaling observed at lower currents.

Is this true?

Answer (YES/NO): YES